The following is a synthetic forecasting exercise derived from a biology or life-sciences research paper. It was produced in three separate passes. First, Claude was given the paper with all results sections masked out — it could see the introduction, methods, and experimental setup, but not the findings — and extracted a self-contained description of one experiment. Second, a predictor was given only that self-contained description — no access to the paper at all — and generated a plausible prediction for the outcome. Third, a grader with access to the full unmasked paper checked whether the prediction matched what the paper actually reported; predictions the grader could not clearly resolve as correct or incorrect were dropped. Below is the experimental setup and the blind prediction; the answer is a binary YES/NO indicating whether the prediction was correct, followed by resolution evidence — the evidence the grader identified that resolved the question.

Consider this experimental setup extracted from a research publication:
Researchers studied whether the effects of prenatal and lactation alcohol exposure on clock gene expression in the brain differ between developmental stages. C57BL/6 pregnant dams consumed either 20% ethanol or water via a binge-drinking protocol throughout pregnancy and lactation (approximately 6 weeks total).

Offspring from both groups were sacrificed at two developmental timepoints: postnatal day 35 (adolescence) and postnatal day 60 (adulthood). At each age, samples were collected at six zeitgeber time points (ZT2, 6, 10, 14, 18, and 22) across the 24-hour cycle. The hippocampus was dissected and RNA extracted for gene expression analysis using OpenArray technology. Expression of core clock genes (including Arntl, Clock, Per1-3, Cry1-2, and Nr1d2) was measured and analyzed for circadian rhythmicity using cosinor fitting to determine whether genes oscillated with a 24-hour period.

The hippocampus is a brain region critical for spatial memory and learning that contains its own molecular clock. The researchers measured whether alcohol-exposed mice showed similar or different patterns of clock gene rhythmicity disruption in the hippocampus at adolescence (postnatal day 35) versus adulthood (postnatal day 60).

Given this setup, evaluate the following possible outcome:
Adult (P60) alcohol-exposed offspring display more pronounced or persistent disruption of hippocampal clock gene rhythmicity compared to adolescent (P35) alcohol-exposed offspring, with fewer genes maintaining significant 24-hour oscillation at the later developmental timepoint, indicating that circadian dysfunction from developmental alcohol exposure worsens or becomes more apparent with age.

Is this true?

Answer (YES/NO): YES